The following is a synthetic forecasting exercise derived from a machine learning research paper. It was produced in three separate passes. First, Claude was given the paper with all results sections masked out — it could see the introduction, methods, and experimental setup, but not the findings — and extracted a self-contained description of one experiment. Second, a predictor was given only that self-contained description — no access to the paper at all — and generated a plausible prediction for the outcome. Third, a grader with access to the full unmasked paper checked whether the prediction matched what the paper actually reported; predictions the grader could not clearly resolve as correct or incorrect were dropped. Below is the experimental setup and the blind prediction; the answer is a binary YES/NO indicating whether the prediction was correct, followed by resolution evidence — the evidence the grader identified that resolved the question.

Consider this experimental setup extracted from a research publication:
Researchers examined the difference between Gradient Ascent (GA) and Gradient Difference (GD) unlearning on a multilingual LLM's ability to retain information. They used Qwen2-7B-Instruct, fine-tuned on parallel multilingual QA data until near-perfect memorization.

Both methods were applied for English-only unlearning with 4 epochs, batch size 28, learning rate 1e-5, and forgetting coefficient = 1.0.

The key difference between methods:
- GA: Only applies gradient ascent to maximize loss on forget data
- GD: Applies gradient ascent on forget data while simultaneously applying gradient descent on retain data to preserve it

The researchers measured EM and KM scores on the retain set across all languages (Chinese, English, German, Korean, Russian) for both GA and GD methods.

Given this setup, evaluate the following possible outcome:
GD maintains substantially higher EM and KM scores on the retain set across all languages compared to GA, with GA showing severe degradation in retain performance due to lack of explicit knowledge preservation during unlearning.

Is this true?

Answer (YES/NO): NO